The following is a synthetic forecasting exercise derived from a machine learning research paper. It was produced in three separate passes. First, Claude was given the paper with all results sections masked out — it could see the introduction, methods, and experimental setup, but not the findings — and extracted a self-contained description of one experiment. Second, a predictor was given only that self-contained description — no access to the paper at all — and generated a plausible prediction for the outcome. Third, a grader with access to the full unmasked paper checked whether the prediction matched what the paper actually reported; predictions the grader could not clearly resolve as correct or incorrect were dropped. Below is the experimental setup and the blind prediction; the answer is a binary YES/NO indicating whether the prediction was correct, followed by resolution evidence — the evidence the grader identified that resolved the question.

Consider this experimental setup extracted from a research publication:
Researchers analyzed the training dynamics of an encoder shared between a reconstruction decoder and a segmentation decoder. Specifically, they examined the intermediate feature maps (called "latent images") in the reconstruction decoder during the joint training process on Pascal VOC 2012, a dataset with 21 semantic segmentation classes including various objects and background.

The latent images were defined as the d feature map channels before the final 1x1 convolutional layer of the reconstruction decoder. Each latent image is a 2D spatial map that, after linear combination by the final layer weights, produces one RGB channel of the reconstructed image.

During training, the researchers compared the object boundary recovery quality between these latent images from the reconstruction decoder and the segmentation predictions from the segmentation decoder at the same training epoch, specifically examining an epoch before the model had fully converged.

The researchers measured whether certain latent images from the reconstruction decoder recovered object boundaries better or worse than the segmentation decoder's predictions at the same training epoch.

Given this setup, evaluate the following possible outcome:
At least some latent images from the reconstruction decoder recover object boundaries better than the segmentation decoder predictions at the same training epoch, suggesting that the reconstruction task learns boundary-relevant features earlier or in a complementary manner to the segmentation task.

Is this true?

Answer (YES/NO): YES